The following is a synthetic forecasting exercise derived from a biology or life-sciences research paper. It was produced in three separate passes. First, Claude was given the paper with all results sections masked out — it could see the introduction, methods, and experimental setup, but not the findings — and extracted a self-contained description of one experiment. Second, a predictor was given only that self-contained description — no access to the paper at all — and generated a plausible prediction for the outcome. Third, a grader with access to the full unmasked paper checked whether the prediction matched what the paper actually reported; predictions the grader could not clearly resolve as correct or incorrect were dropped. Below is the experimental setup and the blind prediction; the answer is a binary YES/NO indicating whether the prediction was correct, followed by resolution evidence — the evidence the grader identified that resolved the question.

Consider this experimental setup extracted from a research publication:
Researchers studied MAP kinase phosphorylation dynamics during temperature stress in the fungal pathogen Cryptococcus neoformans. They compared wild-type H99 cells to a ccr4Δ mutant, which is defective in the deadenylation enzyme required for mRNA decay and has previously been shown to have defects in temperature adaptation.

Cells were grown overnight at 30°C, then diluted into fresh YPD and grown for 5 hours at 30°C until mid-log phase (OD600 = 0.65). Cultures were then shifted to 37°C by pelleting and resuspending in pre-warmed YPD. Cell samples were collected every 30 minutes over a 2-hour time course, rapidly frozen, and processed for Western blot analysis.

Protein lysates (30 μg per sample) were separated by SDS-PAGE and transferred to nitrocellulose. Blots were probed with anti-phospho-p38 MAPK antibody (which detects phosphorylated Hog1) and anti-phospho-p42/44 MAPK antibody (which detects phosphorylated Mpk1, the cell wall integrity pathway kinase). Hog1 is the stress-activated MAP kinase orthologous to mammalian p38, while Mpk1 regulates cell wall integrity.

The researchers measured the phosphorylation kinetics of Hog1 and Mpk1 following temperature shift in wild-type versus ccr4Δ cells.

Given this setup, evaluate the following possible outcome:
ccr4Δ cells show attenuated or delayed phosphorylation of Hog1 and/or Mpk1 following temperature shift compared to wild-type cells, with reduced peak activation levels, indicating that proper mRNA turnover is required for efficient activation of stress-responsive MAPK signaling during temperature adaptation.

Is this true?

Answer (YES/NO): YES